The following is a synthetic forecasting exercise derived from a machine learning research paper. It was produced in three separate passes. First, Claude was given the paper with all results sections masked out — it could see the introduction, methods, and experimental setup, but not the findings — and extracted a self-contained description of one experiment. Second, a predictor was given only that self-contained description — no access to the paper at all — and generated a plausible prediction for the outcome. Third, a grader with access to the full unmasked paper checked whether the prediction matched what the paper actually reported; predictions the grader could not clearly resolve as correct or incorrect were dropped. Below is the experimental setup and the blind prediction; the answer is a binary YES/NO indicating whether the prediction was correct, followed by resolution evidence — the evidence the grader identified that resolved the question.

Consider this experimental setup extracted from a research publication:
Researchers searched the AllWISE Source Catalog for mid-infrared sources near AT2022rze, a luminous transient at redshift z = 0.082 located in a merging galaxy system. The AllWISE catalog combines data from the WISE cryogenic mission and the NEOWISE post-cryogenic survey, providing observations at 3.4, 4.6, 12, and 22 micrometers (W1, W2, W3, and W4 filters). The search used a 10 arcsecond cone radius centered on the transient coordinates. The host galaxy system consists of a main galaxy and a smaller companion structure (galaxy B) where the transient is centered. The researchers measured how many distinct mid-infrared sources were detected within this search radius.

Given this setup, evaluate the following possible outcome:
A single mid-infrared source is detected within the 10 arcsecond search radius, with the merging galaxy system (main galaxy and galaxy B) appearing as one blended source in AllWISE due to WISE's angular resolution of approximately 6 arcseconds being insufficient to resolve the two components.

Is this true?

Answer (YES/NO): NO